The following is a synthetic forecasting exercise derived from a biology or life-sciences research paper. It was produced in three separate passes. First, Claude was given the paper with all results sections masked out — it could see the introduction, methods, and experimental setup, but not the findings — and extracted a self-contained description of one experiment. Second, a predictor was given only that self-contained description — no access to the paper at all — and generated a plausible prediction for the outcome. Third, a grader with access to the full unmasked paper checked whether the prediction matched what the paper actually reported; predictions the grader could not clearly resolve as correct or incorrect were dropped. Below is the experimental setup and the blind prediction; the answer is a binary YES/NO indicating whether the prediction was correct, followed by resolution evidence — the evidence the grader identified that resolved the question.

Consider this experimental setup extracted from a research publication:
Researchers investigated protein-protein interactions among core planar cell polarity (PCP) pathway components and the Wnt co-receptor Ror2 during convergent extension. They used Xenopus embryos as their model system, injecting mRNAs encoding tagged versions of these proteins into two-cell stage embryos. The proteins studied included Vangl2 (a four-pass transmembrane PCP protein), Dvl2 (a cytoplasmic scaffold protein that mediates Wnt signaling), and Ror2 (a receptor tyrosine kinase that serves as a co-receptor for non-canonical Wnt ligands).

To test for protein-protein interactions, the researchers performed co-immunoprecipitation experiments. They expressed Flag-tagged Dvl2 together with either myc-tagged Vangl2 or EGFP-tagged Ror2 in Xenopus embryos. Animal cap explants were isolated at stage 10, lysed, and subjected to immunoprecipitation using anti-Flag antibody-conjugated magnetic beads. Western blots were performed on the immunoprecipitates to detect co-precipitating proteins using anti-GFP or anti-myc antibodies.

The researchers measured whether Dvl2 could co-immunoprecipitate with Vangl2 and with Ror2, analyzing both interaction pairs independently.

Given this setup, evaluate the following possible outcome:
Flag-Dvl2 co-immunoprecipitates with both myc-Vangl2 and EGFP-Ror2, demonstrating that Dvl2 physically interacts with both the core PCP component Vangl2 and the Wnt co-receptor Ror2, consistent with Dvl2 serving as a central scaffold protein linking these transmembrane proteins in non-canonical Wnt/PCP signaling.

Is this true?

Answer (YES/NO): NO